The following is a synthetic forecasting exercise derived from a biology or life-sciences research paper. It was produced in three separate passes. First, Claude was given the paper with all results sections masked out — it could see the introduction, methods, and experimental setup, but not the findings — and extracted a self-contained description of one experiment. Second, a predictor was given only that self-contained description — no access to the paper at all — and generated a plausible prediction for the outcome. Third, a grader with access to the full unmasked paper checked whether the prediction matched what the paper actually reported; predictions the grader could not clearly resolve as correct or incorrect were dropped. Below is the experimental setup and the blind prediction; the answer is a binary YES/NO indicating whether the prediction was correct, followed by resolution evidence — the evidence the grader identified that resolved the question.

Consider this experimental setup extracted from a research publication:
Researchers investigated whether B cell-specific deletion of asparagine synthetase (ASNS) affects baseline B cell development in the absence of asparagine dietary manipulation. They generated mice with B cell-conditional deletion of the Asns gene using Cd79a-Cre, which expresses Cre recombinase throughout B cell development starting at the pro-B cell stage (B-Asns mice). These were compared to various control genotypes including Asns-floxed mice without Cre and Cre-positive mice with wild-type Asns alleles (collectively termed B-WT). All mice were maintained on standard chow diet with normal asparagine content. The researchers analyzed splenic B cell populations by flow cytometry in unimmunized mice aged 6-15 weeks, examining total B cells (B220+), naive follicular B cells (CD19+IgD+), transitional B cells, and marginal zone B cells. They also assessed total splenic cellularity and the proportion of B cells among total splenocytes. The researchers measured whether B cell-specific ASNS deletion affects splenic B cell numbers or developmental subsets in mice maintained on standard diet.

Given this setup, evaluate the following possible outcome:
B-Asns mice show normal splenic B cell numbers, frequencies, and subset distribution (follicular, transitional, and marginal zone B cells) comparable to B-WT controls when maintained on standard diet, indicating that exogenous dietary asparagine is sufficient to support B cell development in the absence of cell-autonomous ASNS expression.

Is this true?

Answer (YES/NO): YES